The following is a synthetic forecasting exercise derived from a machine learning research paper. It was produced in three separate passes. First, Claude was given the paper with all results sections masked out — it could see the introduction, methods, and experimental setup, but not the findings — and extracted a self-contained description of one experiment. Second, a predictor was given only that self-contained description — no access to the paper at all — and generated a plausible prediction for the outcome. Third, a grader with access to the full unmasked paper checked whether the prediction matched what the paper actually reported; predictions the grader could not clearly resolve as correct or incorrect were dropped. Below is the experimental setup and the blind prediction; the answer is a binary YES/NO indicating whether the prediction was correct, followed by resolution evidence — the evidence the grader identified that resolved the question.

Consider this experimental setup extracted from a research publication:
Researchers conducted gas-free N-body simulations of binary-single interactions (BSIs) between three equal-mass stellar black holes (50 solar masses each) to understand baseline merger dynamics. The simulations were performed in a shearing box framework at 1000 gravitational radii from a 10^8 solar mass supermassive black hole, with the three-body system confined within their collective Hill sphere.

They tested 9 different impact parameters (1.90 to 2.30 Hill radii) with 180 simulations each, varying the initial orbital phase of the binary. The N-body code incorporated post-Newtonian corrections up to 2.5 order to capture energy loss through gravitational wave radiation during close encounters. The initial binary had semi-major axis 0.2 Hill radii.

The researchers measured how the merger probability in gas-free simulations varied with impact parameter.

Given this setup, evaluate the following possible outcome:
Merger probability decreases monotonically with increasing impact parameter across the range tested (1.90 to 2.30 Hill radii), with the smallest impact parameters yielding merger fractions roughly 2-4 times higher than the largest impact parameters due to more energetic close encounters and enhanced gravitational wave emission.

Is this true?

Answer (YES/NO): NO